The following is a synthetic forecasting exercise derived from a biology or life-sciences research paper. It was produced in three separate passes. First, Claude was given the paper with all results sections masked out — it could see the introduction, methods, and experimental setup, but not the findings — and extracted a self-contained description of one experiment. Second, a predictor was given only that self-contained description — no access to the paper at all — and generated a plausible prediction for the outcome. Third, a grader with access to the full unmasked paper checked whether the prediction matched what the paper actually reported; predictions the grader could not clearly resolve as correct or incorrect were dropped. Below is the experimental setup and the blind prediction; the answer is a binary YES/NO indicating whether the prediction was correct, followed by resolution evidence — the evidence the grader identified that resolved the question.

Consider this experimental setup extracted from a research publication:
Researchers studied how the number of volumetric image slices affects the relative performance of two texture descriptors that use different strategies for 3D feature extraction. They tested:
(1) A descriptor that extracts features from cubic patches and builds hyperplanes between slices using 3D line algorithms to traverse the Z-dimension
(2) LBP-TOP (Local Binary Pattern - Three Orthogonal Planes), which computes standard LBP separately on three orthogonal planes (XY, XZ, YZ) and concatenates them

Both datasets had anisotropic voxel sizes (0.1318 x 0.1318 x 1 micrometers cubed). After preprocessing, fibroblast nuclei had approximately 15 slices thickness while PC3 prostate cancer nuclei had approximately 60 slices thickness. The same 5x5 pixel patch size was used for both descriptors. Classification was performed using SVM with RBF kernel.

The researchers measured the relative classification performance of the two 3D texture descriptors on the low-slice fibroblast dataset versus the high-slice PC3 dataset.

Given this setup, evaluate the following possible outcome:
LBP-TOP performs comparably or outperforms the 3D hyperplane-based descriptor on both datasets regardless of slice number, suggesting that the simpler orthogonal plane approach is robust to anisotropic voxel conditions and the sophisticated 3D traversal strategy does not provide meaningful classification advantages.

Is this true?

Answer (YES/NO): NO